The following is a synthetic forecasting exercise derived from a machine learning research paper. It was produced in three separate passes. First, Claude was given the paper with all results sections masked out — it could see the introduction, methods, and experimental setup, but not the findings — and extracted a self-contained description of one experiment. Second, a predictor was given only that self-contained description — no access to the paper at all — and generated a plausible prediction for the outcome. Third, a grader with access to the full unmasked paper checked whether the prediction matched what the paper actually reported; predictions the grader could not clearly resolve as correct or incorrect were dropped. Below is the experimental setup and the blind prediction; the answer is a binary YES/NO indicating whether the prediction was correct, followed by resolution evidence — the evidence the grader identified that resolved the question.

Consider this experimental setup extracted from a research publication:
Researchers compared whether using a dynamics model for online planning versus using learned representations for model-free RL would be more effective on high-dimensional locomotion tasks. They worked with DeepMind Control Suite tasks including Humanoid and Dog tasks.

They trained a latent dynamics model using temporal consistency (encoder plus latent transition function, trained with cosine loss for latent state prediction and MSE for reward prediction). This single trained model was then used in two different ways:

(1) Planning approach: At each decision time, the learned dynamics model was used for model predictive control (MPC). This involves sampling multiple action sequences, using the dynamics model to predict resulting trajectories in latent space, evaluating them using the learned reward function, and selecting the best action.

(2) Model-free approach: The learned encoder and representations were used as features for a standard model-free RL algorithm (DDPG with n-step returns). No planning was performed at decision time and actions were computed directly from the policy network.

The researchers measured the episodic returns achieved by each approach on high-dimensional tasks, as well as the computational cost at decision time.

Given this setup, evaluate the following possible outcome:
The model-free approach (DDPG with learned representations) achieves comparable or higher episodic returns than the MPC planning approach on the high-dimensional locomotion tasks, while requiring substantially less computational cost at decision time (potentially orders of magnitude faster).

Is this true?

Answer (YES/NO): NO